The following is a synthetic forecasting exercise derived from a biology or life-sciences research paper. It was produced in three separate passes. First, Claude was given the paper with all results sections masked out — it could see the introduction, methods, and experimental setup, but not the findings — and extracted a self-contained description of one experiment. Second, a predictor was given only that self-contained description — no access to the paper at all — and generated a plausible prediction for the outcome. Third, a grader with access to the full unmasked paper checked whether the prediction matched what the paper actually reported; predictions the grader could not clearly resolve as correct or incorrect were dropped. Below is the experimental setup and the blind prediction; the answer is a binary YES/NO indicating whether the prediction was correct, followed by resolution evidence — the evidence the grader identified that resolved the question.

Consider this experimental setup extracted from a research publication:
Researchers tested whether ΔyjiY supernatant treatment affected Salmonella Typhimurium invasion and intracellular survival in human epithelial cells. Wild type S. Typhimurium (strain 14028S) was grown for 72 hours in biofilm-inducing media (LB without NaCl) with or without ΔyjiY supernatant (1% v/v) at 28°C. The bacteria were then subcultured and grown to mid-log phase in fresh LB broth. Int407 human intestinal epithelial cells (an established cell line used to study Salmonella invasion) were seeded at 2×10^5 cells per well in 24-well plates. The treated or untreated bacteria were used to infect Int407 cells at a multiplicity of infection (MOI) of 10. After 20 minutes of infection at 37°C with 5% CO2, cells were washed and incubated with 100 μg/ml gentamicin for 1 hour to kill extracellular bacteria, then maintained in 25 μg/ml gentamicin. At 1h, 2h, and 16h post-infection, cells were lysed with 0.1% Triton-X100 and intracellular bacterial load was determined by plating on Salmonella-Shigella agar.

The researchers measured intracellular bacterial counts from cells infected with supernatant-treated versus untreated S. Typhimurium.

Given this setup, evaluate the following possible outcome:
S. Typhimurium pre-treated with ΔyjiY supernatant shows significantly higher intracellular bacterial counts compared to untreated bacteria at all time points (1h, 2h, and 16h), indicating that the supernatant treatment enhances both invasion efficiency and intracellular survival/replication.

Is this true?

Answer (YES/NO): NO